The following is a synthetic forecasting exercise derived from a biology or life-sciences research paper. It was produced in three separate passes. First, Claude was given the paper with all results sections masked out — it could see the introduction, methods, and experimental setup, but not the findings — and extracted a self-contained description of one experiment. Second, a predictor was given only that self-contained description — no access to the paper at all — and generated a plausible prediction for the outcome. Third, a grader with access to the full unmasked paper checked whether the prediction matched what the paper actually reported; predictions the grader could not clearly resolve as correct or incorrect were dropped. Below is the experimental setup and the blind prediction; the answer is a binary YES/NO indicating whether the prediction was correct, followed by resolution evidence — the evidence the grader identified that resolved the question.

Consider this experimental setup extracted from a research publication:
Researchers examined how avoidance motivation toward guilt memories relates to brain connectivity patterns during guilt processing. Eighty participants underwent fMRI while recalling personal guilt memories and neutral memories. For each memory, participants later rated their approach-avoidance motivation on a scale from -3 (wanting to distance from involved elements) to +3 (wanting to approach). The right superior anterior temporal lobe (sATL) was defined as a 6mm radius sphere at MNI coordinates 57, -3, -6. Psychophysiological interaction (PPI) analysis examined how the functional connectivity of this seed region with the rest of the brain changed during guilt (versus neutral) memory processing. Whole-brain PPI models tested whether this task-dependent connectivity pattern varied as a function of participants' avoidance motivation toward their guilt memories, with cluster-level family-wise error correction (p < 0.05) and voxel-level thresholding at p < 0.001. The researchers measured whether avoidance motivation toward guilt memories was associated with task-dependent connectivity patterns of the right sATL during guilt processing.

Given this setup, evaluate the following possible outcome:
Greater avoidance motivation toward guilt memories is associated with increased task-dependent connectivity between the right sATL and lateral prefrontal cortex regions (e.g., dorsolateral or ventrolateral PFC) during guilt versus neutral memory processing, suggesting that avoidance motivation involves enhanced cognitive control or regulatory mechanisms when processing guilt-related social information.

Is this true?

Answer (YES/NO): NO